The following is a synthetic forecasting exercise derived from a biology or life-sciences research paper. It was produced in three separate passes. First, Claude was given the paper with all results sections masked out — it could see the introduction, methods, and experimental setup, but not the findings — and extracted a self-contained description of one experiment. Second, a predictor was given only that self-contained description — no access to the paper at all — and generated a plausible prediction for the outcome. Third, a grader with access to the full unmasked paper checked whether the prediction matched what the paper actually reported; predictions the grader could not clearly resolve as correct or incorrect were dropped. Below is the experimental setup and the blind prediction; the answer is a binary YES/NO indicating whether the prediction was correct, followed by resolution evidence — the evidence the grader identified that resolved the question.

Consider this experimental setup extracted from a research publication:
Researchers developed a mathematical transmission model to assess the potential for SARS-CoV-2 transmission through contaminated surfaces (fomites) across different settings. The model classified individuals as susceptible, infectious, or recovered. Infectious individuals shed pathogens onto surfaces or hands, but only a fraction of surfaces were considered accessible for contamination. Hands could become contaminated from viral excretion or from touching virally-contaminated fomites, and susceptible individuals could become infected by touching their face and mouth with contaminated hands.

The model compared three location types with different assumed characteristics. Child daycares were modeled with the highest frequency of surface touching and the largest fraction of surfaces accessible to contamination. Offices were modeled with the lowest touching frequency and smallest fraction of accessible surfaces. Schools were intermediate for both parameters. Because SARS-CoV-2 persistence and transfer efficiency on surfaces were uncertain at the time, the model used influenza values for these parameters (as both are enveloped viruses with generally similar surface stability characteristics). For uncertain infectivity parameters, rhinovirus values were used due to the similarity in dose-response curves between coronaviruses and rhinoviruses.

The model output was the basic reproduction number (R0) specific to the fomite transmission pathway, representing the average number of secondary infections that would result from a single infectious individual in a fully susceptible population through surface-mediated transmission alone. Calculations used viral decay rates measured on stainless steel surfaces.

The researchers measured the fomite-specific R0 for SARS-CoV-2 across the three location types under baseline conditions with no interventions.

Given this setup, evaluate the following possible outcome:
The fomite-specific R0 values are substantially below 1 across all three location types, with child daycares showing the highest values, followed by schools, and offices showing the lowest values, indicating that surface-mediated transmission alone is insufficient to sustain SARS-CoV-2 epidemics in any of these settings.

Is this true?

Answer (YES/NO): NO